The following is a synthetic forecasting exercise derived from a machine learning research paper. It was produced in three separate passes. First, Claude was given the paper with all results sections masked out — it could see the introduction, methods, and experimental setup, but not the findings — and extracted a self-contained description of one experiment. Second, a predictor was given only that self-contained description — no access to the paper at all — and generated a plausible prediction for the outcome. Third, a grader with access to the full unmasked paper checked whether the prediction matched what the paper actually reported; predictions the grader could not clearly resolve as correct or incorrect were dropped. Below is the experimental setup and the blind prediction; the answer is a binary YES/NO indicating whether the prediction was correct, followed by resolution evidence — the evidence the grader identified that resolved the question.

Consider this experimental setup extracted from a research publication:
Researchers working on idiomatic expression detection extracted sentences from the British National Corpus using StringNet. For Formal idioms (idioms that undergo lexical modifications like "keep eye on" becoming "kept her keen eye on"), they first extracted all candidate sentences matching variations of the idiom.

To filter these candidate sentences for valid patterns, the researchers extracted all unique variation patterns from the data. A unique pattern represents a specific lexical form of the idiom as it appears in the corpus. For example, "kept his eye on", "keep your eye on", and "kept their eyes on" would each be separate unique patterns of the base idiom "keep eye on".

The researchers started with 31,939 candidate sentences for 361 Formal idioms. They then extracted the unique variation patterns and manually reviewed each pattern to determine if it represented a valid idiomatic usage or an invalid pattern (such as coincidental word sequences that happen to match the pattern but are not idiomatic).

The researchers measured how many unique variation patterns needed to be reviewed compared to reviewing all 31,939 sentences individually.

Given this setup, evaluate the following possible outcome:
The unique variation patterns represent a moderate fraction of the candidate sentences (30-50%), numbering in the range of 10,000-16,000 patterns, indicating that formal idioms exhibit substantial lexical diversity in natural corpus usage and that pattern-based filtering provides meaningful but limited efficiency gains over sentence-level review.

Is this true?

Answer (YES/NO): YES